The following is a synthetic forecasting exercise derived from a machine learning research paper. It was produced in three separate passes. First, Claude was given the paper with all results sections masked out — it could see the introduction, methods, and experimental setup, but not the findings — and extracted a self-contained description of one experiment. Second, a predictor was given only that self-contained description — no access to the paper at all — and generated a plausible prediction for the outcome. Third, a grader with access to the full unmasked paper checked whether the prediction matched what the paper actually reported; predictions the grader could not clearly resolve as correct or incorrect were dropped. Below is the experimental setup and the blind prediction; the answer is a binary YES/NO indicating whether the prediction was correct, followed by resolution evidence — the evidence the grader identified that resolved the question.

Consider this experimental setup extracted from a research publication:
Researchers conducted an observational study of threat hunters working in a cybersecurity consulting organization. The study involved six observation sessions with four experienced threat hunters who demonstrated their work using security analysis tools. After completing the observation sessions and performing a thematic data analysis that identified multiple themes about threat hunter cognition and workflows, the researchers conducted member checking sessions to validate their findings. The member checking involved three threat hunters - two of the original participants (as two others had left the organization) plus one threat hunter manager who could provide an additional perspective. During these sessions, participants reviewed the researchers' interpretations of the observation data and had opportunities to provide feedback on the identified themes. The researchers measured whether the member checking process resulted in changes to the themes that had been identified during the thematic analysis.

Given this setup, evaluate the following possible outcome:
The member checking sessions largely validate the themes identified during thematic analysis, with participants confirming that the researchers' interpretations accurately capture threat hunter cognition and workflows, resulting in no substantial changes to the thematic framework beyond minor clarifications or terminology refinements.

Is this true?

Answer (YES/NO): YES